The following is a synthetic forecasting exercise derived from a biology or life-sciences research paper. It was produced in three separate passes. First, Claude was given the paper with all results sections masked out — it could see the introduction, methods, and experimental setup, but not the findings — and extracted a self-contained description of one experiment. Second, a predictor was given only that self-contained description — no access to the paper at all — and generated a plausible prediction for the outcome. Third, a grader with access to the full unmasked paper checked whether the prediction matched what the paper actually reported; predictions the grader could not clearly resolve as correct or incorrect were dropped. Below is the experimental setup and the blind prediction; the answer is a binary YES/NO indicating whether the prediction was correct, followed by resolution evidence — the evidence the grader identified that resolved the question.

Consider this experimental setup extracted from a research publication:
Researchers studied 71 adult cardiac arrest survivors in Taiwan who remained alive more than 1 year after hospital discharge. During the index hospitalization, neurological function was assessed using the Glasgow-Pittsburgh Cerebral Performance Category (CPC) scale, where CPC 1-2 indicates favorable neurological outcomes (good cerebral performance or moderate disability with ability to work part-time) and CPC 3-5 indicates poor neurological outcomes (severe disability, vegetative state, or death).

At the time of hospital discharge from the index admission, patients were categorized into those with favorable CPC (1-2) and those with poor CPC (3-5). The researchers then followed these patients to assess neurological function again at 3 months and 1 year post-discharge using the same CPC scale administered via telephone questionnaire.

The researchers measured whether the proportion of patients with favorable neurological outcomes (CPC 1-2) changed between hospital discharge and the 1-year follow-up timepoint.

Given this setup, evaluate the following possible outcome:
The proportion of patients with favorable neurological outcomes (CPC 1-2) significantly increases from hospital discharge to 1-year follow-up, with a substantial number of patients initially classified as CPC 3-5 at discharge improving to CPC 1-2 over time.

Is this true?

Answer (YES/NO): NO